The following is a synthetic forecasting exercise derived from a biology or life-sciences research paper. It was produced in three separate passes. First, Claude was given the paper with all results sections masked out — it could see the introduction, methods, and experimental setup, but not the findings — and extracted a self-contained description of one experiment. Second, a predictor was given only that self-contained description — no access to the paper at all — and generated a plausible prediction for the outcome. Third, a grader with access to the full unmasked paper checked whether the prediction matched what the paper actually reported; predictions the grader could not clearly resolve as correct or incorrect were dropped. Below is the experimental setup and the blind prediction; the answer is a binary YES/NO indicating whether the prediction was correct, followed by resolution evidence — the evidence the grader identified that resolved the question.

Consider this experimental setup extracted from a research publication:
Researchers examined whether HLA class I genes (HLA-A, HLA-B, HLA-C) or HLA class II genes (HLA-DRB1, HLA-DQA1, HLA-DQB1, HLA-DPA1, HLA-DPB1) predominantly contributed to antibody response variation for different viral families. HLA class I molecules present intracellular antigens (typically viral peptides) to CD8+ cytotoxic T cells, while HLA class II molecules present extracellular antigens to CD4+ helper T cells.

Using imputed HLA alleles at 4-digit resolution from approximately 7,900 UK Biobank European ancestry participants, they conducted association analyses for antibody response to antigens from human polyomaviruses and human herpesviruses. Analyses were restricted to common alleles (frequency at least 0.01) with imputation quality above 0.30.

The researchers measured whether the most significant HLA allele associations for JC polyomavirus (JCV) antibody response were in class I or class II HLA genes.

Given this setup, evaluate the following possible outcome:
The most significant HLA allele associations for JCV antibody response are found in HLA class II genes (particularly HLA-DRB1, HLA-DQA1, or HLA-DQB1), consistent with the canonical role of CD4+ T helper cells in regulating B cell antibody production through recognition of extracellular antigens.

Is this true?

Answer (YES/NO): YES